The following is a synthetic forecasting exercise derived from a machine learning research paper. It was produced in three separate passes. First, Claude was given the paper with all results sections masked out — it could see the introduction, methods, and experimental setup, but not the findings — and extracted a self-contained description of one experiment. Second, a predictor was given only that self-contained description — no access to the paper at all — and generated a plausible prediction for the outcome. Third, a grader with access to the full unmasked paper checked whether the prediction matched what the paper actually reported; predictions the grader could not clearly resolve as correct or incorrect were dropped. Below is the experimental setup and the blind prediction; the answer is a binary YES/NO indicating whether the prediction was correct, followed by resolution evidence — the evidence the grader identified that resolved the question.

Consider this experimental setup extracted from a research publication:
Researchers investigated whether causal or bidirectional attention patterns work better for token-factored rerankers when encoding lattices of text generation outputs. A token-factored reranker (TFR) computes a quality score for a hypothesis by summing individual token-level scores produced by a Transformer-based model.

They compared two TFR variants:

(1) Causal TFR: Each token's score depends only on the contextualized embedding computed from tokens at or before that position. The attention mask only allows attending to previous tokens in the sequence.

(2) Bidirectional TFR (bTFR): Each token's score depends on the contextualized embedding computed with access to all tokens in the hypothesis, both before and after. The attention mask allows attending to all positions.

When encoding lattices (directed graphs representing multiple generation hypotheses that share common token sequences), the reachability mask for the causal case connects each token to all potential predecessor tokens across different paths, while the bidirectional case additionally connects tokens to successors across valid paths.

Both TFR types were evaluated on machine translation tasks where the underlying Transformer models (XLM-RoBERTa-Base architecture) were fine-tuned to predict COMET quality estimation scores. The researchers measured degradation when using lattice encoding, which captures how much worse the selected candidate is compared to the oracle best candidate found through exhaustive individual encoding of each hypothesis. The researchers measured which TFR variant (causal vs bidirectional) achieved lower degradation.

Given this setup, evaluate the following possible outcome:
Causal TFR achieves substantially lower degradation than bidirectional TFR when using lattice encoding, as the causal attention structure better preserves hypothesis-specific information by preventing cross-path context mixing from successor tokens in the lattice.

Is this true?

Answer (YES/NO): YES